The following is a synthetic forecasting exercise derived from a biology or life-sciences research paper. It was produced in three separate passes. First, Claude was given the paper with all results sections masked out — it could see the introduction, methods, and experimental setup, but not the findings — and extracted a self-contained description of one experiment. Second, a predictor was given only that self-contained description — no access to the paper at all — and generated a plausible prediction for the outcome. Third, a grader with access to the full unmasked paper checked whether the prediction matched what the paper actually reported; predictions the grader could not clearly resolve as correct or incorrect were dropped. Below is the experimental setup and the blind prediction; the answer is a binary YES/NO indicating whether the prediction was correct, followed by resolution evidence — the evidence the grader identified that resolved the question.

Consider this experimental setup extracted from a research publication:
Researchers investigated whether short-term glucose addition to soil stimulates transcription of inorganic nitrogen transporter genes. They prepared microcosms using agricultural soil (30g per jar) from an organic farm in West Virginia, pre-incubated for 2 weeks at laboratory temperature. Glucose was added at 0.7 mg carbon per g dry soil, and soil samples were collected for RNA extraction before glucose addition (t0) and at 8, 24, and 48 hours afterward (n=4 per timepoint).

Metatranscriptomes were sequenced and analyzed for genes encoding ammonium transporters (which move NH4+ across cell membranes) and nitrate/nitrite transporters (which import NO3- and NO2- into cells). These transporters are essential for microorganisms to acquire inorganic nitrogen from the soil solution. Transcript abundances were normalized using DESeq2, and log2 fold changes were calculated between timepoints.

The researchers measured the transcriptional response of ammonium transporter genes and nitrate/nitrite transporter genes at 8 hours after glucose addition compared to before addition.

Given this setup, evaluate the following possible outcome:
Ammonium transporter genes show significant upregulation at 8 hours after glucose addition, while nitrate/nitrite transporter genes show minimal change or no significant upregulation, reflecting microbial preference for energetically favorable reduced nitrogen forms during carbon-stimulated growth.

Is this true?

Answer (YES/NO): NO